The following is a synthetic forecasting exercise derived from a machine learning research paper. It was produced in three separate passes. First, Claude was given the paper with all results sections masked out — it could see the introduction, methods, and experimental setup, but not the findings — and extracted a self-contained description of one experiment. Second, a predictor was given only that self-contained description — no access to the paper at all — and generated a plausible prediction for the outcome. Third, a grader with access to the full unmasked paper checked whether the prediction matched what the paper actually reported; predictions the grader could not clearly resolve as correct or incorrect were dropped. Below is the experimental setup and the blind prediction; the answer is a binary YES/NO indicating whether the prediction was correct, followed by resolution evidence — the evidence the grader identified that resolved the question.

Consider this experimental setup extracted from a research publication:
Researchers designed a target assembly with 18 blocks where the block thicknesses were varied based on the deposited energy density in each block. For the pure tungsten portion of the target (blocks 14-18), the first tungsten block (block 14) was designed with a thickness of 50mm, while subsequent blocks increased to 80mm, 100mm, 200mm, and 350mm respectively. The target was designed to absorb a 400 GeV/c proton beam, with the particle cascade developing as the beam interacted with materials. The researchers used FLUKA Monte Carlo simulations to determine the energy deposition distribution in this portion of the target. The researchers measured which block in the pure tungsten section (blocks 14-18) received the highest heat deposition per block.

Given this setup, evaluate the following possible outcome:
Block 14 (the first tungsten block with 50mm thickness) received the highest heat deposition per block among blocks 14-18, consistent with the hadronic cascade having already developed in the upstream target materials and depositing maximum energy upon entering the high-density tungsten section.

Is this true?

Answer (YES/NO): YES